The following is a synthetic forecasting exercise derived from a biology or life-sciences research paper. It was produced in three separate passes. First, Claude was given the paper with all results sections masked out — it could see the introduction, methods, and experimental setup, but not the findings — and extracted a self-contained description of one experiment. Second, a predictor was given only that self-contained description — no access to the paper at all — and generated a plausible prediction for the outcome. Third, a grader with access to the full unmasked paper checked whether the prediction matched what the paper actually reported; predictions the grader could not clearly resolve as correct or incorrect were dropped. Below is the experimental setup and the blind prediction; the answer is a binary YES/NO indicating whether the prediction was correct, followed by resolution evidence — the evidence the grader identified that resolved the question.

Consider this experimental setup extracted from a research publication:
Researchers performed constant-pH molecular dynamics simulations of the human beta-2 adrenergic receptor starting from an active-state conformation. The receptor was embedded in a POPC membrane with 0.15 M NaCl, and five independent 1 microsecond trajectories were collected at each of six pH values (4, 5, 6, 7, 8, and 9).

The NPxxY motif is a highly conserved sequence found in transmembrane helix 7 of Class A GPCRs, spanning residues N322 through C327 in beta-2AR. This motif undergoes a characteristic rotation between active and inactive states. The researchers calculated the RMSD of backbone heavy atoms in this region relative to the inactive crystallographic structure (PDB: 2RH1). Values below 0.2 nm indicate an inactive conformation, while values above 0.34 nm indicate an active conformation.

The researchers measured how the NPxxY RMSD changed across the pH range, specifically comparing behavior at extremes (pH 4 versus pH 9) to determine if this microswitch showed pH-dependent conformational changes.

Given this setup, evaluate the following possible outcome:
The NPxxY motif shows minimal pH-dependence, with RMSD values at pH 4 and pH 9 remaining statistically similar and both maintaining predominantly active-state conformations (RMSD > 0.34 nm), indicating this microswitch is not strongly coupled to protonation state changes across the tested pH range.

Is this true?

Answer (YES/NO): NO